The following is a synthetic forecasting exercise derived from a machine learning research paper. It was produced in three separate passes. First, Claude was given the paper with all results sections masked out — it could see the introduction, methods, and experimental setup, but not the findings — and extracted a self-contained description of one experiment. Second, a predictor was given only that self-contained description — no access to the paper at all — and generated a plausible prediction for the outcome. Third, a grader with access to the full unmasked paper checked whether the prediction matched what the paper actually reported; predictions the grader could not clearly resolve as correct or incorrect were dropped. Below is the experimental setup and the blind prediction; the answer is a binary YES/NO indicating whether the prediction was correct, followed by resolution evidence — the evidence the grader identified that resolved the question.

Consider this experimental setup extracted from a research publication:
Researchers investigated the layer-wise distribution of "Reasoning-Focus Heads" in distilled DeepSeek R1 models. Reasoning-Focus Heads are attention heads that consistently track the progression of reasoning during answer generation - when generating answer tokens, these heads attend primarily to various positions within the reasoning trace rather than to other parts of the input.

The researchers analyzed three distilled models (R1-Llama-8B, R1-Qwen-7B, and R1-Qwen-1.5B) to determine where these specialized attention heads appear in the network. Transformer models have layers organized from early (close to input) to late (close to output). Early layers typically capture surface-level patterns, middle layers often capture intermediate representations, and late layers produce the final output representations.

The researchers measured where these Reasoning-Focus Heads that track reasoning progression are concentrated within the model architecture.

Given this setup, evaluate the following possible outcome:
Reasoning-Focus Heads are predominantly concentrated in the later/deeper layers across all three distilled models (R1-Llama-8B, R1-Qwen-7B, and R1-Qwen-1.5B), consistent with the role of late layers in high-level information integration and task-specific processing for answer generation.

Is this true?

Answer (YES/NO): NO